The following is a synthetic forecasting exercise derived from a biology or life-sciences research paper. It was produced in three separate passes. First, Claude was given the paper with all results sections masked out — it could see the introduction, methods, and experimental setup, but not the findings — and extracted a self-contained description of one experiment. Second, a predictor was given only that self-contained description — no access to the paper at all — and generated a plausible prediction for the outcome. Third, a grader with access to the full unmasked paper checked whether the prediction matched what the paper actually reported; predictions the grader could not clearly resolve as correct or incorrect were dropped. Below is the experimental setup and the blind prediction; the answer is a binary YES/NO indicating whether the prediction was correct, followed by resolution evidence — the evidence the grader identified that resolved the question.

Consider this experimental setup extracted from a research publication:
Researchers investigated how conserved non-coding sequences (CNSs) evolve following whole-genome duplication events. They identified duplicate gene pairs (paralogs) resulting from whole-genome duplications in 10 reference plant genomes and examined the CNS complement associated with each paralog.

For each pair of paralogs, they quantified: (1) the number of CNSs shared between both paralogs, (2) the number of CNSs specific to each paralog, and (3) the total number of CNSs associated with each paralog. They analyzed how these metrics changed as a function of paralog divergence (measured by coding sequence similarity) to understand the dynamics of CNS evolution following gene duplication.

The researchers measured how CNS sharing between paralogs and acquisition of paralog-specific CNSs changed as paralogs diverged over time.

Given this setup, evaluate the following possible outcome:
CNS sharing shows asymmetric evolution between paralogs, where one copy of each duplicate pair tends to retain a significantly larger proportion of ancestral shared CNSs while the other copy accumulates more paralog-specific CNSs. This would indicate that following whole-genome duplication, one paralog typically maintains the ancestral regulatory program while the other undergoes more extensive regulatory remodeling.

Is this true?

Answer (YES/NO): YES